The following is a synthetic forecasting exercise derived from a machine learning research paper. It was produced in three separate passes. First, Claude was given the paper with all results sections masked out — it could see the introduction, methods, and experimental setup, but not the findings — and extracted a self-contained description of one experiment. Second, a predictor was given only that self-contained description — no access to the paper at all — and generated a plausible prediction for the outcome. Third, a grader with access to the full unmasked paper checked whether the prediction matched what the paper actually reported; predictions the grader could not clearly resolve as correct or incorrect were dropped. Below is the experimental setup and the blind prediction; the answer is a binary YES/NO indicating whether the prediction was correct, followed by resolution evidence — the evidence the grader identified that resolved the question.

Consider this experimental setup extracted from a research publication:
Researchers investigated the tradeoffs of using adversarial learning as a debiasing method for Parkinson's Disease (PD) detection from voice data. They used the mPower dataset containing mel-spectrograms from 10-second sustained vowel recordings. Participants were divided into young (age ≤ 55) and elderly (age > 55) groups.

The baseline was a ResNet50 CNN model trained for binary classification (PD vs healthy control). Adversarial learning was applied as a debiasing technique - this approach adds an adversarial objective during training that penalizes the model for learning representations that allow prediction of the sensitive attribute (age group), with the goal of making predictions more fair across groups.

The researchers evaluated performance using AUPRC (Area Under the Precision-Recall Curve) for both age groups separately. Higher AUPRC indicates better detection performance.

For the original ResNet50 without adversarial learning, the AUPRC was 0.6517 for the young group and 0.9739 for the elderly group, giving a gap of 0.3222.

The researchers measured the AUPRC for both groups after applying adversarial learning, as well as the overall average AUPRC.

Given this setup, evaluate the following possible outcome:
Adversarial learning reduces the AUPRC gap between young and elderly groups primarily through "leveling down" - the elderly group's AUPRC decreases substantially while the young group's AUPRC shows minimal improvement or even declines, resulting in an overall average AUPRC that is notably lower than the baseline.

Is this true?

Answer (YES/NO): NO